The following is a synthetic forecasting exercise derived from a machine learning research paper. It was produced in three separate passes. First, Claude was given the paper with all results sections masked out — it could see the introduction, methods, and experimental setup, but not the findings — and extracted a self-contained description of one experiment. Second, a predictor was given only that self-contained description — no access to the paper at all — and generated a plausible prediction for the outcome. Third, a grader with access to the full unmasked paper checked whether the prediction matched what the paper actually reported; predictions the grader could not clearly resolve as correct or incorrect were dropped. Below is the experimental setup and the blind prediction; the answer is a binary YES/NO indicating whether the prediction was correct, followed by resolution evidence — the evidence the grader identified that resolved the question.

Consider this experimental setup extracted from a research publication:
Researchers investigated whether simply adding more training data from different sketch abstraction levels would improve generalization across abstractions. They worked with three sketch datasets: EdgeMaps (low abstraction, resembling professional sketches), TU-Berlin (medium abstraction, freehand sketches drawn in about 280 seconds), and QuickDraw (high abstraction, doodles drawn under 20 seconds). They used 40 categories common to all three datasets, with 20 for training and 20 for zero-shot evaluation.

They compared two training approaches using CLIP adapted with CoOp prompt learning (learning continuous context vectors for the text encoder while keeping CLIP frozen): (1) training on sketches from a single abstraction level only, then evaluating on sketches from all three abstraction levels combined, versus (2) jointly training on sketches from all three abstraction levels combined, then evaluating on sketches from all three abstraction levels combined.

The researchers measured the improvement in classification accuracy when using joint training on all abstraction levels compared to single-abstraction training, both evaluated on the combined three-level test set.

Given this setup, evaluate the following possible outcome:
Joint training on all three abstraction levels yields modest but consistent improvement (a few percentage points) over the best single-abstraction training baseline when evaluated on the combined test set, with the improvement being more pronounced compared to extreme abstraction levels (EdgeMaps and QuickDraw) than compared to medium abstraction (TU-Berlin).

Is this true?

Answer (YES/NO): NO